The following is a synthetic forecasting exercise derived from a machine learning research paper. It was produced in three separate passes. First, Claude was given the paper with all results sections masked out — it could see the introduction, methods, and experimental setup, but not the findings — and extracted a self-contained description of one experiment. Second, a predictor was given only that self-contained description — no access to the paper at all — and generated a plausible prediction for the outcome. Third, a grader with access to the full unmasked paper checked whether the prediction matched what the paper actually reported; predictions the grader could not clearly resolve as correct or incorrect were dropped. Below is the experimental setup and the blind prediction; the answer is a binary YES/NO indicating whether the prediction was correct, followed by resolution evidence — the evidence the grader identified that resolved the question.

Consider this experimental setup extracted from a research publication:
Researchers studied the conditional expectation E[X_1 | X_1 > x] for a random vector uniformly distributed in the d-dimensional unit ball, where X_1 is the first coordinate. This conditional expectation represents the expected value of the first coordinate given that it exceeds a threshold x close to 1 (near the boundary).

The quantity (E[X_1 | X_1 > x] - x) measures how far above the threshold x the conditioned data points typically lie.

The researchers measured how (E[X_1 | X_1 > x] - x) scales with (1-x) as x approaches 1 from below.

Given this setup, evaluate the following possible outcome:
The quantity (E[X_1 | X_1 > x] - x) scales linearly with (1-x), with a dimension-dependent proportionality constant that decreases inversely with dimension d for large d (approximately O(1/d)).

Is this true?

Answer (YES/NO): NO